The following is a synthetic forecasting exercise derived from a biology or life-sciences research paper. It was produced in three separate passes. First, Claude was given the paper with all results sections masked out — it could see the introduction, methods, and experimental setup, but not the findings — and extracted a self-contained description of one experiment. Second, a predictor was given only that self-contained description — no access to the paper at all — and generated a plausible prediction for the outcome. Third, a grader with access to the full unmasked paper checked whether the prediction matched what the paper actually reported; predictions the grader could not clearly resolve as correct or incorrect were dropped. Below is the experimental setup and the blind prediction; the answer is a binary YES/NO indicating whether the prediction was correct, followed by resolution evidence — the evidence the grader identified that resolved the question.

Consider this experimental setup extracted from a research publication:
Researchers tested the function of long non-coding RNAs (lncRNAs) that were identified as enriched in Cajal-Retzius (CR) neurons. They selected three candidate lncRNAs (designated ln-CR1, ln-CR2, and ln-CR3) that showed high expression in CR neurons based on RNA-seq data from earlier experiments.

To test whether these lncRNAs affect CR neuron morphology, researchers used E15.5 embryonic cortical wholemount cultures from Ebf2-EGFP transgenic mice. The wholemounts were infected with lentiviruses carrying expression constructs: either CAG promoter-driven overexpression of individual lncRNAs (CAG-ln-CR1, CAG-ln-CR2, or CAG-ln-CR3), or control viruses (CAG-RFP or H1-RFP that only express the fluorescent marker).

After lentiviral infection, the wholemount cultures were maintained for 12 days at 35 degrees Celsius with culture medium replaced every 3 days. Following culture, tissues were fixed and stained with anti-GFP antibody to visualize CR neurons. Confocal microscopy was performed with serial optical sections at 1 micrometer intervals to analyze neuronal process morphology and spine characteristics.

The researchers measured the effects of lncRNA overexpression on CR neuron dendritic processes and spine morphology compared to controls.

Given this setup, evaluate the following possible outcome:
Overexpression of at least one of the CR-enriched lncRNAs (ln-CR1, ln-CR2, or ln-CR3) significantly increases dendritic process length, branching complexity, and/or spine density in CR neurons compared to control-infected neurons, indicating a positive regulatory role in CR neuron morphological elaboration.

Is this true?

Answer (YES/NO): YES